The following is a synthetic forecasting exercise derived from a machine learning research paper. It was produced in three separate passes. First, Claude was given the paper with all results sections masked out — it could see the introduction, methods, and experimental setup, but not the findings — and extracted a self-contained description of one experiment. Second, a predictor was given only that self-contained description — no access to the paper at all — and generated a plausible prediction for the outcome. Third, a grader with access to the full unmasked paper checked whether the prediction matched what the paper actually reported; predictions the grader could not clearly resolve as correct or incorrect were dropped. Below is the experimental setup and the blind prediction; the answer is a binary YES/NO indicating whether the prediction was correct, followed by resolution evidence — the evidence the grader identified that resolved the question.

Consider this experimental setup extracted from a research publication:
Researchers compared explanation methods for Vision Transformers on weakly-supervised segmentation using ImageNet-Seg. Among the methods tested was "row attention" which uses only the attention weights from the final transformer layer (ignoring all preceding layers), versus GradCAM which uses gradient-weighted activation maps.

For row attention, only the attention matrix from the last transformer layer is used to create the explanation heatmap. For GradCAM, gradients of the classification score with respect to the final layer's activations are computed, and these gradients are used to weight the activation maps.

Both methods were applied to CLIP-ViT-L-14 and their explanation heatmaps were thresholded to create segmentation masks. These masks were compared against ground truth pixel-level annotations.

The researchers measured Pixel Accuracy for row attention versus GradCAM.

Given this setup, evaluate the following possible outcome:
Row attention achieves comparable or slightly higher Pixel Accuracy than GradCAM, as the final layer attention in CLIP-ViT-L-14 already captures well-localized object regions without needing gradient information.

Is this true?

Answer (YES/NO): NO